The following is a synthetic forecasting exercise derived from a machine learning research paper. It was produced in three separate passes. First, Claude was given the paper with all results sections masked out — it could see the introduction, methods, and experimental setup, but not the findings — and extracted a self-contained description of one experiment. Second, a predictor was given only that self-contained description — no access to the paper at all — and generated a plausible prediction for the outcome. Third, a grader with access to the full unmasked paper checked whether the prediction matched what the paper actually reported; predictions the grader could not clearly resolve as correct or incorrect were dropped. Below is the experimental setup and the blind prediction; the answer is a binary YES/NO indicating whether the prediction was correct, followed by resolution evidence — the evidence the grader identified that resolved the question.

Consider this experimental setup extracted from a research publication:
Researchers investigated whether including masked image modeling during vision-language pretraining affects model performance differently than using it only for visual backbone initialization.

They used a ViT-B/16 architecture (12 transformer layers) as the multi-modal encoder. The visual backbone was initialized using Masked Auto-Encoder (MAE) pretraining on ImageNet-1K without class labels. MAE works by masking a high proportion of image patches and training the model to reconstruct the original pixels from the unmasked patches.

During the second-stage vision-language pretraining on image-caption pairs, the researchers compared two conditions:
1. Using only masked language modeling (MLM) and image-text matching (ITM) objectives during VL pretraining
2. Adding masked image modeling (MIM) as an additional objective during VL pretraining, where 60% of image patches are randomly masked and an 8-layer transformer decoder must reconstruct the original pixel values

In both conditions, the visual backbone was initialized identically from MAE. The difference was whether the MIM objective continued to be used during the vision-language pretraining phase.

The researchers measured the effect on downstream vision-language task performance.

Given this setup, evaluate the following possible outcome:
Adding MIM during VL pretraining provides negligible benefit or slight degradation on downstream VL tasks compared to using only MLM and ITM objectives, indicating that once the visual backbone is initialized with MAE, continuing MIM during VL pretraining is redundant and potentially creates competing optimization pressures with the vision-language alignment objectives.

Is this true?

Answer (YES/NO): NO